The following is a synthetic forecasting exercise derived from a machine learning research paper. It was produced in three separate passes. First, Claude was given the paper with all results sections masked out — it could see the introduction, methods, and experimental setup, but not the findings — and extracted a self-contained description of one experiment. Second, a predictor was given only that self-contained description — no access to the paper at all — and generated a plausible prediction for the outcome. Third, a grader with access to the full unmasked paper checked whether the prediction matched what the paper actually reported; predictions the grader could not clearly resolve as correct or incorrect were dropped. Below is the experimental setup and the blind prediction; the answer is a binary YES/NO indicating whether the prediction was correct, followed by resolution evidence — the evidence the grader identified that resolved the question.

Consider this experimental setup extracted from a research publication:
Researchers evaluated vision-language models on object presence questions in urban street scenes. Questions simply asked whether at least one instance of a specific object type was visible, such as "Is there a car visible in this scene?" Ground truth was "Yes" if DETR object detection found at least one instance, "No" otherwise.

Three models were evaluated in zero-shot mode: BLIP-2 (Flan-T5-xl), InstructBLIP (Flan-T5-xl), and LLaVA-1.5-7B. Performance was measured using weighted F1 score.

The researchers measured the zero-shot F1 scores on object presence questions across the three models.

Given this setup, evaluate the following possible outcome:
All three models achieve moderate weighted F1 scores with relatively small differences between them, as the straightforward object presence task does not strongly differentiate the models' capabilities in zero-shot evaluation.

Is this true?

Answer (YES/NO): NO